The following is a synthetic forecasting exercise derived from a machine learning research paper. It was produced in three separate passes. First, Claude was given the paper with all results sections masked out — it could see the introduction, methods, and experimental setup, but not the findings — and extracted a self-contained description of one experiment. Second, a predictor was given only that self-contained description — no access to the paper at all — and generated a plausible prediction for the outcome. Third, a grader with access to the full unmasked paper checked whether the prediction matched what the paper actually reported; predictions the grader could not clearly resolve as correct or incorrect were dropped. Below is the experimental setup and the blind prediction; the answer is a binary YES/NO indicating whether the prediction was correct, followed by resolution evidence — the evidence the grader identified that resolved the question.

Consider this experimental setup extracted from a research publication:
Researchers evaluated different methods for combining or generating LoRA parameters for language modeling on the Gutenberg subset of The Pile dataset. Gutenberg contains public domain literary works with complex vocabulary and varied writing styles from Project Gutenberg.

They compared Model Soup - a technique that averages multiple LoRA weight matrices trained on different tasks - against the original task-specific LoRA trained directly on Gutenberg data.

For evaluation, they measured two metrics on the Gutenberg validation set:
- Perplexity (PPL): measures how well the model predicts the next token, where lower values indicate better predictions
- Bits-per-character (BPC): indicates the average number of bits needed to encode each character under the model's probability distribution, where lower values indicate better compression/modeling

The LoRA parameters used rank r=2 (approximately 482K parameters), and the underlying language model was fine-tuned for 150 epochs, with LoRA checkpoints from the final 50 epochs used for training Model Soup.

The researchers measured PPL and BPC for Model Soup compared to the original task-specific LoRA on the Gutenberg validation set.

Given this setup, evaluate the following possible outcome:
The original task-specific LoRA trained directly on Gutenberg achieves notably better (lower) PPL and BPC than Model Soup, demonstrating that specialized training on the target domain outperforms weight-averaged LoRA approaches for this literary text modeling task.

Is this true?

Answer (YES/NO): NO